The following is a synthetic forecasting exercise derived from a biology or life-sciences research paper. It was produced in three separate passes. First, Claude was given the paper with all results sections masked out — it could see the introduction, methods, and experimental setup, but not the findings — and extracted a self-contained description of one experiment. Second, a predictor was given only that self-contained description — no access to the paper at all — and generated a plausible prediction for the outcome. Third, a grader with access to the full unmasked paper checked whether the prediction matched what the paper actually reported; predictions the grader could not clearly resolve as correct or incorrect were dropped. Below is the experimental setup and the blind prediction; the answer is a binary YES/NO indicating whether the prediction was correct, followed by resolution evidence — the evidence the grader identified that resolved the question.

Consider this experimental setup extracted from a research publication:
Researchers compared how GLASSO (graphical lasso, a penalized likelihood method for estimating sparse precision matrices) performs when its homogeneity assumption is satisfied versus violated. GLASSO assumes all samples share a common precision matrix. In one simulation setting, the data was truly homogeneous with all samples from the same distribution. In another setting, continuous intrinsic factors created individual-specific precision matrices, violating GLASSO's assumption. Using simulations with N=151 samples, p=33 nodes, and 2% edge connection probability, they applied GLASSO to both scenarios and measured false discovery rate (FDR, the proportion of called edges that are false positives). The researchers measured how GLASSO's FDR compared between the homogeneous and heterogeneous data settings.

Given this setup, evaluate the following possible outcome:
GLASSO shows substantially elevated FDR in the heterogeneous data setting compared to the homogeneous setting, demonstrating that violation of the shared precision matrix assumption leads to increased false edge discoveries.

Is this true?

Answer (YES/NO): YES